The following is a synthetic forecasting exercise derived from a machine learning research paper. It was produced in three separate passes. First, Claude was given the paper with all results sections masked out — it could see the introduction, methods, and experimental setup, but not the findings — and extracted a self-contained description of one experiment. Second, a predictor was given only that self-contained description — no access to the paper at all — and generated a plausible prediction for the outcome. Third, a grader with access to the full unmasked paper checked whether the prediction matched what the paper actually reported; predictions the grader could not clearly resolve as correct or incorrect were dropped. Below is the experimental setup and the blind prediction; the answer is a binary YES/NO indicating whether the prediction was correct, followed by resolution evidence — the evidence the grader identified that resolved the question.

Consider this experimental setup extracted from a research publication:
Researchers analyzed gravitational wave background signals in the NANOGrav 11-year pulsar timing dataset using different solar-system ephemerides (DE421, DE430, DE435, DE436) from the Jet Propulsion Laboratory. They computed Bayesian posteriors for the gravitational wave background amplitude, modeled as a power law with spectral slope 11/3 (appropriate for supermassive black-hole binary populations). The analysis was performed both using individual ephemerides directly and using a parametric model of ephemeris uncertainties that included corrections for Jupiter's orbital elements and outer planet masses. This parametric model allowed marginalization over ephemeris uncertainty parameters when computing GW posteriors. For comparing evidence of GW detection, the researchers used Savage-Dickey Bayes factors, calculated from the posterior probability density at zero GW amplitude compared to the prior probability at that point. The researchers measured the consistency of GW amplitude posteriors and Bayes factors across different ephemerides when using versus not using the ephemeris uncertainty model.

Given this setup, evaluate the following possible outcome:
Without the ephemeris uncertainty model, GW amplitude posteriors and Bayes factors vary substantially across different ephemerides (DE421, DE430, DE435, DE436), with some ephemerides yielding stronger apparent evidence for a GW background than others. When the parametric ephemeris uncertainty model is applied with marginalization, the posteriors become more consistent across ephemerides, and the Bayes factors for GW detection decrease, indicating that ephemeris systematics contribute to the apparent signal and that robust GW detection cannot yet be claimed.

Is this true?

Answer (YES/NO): YES